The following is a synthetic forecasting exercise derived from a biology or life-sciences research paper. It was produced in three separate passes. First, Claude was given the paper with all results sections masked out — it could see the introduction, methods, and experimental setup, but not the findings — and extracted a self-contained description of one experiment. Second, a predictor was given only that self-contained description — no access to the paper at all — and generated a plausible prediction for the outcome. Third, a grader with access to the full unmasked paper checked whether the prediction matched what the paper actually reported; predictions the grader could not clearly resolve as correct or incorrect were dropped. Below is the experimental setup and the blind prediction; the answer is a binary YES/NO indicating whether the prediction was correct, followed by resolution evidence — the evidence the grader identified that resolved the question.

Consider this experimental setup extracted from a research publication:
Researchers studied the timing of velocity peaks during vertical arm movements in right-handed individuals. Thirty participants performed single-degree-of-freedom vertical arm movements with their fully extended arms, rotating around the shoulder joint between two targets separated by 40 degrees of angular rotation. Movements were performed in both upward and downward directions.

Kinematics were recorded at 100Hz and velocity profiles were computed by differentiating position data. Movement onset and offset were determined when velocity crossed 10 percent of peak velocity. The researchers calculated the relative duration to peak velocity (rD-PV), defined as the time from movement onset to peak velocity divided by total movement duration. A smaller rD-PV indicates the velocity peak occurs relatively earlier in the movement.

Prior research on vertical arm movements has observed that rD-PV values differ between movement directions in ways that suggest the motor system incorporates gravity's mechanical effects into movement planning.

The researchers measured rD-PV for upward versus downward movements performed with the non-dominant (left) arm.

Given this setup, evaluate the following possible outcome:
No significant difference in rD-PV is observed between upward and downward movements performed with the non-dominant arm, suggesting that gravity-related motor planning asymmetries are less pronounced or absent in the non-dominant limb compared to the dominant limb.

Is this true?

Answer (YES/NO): NO